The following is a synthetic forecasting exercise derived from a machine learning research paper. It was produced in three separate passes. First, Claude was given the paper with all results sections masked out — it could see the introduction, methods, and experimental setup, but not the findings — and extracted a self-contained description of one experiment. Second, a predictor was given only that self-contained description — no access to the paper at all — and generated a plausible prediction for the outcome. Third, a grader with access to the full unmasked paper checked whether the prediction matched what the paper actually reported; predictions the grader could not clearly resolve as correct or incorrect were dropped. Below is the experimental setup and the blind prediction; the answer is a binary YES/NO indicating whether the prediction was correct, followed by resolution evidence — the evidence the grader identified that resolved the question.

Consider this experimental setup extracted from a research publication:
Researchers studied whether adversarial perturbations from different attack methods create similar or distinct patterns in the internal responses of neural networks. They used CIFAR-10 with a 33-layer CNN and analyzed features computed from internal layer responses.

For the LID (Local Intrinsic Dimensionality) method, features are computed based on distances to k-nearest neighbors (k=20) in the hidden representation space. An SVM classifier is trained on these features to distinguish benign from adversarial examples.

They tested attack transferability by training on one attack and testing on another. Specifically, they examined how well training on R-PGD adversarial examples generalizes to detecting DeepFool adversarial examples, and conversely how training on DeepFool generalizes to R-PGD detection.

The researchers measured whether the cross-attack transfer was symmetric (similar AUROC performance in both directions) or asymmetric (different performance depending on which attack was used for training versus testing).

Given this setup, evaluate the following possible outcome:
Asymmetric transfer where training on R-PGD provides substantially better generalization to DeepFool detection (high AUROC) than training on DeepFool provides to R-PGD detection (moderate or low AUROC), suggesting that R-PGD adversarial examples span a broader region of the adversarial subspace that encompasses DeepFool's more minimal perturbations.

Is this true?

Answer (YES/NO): NO